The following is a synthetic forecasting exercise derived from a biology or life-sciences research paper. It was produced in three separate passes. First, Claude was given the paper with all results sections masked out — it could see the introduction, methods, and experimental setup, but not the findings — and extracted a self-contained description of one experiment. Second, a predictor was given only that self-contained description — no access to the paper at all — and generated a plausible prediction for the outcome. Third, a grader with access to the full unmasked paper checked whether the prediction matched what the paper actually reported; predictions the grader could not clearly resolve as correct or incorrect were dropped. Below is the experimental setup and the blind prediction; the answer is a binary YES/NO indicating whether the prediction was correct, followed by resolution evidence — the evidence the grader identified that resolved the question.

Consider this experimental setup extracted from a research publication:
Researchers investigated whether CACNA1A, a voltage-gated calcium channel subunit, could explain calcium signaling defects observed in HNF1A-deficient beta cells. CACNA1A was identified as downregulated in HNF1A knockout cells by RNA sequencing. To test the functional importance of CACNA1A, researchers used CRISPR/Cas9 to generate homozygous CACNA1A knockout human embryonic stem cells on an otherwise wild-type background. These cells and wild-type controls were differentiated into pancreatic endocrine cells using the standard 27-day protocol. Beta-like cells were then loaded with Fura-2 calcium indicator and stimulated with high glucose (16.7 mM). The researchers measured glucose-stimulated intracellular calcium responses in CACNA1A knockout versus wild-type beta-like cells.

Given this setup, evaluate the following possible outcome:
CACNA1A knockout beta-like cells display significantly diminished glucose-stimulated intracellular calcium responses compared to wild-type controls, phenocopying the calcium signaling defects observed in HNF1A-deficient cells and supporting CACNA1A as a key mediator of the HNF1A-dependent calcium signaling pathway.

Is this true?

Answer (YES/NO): NO